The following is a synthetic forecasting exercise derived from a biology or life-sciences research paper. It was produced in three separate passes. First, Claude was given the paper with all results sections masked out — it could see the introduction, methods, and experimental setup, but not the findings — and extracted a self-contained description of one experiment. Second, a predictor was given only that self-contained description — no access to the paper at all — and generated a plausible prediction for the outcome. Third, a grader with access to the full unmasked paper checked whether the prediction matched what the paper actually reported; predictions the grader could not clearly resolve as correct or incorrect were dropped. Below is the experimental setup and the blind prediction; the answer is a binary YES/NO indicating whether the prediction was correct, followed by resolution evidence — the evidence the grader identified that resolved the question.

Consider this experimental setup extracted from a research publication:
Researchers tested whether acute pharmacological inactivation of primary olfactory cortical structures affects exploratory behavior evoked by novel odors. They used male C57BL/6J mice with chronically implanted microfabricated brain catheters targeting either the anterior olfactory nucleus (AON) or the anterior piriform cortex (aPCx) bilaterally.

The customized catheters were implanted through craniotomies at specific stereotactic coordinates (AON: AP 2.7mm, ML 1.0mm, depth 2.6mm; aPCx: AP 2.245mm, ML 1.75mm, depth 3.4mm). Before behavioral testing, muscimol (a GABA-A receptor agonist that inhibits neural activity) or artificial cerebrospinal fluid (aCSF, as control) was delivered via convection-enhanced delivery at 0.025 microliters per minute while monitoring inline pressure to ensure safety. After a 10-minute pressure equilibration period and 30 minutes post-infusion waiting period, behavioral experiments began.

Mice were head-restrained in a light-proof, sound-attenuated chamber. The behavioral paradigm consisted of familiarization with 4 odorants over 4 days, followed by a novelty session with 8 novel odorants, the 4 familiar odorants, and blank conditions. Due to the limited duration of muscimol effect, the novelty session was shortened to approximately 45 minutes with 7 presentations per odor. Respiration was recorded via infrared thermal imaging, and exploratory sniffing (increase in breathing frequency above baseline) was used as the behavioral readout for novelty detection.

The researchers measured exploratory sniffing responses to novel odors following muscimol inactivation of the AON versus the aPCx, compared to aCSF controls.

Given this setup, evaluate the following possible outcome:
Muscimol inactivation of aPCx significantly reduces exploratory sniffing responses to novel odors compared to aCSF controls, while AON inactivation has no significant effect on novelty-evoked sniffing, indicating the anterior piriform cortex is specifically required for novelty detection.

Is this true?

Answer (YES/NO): NO